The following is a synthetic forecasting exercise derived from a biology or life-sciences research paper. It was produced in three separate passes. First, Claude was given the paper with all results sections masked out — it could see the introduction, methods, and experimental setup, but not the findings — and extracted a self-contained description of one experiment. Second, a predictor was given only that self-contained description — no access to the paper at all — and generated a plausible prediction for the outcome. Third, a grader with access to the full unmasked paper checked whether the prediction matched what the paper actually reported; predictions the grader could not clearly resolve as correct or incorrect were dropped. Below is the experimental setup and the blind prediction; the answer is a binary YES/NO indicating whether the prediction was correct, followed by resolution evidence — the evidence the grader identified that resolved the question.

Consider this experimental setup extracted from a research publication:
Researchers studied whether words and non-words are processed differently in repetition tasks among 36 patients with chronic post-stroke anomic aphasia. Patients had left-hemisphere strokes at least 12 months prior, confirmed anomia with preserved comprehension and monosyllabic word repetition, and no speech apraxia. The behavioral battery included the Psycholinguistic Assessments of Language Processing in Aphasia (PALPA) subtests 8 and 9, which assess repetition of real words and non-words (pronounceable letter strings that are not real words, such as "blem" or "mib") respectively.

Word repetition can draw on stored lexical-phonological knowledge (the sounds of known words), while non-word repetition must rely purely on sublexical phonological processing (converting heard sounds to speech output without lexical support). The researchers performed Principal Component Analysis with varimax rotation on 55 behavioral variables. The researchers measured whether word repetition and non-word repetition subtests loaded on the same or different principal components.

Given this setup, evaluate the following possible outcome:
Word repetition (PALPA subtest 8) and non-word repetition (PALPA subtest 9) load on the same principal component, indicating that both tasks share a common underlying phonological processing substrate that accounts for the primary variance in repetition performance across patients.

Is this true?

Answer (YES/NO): YES